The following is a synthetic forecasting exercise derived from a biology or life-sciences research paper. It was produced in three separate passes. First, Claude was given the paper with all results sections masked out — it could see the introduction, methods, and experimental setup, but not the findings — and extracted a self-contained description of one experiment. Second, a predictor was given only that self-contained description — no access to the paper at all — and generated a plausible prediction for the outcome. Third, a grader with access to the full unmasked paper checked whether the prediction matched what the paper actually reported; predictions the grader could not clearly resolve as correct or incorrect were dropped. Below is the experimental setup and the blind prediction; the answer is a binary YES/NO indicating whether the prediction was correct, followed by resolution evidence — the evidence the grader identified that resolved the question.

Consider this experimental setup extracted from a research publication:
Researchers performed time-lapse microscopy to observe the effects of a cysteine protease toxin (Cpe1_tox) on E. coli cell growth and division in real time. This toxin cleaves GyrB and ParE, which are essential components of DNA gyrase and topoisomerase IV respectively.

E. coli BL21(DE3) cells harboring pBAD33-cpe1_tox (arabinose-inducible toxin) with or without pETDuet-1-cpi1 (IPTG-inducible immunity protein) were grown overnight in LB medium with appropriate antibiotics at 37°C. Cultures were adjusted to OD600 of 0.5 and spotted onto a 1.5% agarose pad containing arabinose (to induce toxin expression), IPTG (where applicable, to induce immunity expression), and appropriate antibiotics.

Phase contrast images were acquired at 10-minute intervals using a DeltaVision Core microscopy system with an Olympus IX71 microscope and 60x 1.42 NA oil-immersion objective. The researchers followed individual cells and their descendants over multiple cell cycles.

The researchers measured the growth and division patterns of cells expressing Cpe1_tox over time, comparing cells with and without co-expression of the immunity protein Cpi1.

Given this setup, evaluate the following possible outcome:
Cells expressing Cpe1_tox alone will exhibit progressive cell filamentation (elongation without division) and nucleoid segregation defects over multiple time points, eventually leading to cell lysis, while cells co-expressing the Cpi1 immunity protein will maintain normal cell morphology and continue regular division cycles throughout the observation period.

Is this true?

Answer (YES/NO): NO